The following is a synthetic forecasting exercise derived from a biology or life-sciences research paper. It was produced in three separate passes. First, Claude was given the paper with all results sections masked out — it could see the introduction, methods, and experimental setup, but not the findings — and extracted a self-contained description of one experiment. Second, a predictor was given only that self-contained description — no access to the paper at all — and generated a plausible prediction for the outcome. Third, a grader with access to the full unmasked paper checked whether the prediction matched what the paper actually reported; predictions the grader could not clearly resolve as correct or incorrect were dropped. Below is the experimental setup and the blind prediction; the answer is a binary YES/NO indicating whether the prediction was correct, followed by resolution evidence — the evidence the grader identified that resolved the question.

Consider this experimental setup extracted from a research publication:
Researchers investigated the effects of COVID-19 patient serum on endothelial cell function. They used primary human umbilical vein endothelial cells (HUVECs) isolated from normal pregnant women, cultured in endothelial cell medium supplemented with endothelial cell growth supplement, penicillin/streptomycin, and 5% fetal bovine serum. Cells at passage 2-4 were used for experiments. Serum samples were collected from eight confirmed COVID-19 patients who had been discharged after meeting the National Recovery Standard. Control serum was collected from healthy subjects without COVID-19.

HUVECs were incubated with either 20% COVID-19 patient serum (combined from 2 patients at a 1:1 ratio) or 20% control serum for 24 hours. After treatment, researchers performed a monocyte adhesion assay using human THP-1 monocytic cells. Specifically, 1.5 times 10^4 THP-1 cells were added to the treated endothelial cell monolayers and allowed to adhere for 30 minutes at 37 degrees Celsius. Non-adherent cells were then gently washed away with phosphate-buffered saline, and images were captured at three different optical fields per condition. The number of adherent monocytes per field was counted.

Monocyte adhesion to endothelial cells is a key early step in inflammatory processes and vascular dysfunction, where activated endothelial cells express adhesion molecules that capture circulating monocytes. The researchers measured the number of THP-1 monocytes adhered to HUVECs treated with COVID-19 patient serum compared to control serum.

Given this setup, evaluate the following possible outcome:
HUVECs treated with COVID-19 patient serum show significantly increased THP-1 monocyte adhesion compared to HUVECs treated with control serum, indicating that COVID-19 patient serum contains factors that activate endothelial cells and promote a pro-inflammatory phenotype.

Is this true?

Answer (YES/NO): YES